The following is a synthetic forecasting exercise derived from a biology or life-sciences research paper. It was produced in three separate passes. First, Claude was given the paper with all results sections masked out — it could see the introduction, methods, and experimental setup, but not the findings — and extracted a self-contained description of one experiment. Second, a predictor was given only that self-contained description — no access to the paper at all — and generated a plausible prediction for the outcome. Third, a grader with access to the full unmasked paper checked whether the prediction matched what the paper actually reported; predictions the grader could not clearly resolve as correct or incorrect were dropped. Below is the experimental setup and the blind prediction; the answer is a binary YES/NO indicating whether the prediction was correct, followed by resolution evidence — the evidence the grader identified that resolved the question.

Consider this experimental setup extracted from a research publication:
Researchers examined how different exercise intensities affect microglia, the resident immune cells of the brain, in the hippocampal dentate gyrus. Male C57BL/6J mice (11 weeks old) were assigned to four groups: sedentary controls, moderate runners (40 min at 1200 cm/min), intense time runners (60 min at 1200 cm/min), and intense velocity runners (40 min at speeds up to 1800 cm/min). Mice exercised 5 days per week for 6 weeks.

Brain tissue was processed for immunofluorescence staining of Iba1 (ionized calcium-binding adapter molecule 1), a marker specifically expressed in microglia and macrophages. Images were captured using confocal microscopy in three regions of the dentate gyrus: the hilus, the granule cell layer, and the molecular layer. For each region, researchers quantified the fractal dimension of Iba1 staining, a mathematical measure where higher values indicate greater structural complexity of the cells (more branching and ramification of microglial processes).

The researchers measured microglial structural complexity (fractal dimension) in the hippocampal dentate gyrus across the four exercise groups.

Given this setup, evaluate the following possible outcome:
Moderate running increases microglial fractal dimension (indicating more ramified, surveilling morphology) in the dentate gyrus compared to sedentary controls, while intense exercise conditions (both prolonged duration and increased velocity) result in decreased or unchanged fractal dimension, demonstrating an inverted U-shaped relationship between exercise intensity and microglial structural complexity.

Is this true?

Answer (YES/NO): NO